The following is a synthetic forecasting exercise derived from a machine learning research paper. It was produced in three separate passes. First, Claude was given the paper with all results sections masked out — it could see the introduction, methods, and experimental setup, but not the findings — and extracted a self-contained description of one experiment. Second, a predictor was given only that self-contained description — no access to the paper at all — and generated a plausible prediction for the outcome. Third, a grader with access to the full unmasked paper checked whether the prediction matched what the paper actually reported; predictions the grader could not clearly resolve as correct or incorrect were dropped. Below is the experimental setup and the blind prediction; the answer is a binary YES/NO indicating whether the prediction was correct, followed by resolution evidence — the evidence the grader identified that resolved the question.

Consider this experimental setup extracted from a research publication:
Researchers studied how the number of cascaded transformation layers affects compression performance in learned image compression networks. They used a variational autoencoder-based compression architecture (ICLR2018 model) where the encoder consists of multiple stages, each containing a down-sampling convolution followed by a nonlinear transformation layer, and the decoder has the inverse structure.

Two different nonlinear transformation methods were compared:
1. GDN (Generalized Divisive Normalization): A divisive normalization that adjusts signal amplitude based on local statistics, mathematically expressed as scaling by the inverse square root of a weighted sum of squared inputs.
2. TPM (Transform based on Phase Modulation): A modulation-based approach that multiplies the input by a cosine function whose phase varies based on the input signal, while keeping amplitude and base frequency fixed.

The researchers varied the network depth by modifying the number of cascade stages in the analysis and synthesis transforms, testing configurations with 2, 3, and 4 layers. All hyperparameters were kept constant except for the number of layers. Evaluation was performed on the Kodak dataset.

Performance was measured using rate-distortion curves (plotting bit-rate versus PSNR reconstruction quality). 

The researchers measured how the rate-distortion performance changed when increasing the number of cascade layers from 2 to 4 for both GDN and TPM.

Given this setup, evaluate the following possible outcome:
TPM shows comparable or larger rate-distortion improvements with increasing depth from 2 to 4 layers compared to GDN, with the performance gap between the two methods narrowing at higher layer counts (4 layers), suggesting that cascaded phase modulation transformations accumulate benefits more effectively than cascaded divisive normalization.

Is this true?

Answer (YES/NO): NO